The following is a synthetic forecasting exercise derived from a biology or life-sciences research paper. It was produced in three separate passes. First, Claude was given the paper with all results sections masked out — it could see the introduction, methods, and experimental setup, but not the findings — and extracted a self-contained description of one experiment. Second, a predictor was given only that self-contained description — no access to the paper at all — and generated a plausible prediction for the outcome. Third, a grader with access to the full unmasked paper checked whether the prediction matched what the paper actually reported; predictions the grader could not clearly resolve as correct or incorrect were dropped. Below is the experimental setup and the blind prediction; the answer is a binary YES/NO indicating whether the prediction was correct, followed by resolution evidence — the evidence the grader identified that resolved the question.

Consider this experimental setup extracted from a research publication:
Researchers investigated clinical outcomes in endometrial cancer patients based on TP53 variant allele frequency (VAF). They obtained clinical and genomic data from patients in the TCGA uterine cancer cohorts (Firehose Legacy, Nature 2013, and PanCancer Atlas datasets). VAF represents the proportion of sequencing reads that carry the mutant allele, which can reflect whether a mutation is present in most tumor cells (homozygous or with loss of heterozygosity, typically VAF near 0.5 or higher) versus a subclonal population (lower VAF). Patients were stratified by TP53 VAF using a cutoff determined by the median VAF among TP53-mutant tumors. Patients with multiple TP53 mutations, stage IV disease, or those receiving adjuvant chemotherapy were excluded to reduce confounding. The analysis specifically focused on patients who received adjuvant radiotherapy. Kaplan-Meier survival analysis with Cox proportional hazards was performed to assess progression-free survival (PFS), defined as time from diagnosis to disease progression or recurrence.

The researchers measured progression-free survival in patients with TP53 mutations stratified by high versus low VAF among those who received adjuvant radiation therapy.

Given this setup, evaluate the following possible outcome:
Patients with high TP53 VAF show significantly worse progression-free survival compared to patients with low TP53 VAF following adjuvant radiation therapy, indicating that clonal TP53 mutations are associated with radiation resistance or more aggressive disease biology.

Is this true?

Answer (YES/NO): NO